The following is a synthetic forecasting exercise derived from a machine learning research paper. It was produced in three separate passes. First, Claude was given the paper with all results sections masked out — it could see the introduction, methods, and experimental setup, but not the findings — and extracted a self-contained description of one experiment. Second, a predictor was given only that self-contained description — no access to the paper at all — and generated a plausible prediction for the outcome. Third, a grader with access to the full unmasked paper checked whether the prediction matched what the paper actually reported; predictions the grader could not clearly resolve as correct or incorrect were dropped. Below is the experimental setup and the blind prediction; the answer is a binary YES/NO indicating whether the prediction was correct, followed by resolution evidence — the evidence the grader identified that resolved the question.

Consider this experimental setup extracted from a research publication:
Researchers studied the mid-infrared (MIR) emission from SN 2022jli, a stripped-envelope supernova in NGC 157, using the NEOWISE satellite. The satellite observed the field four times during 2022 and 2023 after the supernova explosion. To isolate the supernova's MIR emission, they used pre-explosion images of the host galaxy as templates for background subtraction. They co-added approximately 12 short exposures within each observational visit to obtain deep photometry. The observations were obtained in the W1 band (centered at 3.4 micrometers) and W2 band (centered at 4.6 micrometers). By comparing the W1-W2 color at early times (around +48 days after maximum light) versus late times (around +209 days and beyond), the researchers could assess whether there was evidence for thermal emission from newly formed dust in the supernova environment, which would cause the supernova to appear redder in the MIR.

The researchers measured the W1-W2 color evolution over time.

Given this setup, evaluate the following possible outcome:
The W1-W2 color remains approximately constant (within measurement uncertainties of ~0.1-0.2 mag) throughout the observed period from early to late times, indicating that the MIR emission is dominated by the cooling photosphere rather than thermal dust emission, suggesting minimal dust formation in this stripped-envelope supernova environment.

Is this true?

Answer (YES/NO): NO